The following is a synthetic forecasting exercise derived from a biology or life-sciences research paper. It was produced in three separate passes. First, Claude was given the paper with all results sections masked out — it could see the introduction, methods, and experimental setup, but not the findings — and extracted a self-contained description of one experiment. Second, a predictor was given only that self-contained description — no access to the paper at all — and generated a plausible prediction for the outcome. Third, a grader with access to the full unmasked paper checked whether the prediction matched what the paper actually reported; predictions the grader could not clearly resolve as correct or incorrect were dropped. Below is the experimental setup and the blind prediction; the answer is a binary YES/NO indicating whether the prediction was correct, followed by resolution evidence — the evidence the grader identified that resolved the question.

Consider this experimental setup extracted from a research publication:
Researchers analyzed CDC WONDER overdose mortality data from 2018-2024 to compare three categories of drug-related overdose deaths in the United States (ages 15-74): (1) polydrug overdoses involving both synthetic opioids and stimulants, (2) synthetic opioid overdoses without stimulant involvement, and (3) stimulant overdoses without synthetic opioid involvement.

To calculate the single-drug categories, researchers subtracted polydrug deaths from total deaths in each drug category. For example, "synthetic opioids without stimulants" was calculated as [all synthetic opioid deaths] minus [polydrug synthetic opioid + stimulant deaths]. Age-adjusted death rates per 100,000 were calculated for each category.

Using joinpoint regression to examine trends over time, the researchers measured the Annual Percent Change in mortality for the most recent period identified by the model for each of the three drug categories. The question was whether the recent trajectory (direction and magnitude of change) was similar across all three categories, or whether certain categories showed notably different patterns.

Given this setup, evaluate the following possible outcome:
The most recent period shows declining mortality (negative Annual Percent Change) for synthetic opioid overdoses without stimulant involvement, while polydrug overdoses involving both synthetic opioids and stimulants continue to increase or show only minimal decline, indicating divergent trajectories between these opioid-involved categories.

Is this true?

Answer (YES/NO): NO